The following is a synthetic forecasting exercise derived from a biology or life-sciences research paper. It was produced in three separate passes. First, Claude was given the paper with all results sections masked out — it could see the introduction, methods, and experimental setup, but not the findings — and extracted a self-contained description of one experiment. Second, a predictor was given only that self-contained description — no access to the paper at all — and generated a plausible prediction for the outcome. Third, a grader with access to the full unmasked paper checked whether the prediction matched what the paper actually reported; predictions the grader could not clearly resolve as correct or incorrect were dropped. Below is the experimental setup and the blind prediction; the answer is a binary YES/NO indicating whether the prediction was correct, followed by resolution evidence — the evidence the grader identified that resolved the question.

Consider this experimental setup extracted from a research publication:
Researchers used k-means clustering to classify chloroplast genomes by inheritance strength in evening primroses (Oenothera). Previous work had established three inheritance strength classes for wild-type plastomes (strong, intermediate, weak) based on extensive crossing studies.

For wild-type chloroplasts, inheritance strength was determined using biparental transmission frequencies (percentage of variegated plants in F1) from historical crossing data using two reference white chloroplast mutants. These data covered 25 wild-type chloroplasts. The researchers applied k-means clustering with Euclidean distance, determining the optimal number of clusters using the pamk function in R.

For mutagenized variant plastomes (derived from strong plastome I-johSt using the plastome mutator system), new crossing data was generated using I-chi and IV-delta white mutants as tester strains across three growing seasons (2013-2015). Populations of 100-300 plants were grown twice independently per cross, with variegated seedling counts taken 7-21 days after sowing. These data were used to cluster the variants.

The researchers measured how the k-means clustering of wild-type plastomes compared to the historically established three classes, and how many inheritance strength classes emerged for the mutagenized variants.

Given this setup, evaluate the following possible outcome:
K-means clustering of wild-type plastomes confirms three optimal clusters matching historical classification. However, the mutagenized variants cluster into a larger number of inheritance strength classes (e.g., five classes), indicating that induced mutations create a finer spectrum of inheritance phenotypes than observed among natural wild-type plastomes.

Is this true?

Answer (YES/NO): NO